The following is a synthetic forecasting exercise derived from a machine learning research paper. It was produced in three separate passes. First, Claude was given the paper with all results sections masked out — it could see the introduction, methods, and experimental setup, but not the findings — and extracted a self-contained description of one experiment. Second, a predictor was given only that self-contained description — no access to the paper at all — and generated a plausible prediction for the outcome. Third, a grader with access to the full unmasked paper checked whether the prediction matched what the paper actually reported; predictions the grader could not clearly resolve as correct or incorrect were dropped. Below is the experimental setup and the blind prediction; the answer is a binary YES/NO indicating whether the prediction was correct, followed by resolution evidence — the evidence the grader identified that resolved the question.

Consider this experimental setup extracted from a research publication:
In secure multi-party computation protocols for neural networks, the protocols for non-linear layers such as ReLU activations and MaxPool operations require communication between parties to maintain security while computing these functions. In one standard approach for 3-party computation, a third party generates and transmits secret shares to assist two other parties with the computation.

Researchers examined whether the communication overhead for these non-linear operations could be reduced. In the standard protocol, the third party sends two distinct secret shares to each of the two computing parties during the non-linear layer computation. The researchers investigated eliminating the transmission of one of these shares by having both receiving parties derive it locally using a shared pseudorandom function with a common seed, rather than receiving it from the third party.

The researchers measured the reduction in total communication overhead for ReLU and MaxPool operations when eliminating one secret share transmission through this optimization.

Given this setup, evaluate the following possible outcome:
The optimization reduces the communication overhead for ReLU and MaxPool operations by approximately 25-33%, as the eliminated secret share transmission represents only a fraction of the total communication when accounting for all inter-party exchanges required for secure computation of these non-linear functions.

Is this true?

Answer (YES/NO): YES